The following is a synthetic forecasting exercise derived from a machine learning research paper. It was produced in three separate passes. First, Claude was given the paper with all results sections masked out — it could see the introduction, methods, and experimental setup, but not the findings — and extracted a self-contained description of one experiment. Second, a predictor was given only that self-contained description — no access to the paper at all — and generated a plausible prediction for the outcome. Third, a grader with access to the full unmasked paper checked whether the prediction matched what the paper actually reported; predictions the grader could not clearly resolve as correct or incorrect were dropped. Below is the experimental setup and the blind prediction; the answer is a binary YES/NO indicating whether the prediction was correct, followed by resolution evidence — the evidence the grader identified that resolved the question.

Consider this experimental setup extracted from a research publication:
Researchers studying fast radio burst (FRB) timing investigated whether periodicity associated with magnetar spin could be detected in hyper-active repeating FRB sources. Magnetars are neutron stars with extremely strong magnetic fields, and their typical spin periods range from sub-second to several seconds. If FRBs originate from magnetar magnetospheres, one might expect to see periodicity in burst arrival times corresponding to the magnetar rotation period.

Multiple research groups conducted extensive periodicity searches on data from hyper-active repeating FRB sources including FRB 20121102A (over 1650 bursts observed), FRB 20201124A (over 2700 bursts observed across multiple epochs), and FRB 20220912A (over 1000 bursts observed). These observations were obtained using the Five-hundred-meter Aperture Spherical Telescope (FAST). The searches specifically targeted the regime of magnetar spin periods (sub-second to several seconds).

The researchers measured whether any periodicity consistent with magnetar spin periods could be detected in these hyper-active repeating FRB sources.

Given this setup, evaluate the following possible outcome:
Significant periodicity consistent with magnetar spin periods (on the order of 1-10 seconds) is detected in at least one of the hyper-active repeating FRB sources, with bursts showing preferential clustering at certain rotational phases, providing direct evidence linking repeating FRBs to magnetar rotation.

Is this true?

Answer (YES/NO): NO